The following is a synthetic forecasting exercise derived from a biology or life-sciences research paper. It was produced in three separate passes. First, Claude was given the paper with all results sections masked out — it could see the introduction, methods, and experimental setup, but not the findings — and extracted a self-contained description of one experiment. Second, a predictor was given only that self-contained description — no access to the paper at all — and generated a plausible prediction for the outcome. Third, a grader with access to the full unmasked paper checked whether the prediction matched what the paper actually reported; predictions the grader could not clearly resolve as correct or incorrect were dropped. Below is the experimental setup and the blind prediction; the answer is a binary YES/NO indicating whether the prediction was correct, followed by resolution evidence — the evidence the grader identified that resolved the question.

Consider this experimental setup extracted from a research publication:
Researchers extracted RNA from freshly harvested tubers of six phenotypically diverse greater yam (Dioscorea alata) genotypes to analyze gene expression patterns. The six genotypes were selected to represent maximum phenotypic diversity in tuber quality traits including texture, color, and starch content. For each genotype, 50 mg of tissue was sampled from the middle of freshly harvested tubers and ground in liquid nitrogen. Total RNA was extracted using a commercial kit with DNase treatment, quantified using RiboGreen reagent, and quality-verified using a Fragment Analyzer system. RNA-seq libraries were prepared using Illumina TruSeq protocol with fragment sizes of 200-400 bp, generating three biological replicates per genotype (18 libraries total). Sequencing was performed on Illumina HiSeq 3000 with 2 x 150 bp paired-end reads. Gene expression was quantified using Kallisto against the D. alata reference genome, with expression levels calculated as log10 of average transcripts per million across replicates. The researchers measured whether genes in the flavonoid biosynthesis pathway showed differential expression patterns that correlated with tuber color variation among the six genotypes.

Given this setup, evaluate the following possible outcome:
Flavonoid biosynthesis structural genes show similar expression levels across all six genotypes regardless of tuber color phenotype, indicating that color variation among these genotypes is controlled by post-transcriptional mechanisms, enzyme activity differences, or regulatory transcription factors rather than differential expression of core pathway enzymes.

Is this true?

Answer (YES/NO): NO